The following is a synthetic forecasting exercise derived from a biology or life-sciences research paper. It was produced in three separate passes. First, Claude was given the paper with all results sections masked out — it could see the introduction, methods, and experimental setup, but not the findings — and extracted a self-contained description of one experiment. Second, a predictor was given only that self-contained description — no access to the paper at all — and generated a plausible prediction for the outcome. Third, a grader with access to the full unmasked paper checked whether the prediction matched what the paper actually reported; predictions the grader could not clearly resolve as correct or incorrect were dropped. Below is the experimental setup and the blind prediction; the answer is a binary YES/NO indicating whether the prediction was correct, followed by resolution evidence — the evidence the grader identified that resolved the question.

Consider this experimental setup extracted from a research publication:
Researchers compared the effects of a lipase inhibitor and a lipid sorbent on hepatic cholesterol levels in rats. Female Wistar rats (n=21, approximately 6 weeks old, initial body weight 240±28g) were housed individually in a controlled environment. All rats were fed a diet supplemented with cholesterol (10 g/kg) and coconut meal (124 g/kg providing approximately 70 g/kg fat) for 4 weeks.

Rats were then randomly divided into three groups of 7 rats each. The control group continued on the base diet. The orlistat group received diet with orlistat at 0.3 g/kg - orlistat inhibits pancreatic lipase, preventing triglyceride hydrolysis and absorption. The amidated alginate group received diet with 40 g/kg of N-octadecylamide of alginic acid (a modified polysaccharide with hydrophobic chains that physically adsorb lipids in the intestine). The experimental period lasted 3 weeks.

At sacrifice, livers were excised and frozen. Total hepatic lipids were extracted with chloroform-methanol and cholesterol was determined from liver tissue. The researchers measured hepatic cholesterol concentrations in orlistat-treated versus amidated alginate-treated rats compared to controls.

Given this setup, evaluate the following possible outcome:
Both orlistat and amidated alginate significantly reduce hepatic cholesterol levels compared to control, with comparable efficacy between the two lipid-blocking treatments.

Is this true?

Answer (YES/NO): NO